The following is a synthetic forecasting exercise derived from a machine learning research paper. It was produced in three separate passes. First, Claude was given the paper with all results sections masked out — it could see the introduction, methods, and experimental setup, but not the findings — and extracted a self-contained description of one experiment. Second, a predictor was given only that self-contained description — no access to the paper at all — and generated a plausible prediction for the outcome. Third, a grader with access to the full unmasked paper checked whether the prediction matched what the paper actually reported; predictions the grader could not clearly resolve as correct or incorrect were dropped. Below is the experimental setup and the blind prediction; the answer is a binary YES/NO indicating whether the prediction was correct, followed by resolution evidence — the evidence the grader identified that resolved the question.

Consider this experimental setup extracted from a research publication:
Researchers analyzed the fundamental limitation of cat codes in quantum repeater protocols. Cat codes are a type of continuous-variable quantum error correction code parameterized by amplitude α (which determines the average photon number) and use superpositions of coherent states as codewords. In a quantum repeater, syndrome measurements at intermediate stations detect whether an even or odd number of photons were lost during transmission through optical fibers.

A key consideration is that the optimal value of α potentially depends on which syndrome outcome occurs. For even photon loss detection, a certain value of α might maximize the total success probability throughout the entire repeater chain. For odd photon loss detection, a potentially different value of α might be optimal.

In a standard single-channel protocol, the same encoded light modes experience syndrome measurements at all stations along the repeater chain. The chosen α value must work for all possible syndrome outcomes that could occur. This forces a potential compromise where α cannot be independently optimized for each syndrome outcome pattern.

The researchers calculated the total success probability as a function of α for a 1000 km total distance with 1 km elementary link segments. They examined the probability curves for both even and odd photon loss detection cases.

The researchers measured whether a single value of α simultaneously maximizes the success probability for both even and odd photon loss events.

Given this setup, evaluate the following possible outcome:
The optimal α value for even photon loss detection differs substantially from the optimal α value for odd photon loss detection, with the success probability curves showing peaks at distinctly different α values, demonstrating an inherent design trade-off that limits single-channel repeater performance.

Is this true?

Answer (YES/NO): YES